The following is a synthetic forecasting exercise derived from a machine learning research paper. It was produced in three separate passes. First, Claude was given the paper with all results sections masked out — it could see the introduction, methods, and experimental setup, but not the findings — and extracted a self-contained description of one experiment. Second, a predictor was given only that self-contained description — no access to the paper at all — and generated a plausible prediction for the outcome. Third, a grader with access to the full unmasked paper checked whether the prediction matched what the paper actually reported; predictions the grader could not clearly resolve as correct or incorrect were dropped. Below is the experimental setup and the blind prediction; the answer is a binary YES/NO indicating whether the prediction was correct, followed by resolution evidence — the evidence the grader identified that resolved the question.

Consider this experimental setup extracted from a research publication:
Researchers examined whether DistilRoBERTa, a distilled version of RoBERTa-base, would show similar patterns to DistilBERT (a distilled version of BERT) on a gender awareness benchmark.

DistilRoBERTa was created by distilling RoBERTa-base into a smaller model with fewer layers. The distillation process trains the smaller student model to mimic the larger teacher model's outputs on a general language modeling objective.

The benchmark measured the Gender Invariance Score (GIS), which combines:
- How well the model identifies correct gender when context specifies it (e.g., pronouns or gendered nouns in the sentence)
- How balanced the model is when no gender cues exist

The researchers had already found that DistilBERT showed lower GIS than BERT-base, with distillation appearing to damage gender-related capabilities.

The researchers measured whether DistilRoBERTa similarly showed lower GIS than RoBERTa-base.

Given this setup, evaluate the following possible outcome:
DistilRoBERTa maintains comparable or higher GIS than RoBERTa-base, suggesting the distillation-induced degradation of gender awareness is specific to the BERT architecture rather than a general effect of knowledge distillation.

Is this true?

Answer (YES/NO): NO